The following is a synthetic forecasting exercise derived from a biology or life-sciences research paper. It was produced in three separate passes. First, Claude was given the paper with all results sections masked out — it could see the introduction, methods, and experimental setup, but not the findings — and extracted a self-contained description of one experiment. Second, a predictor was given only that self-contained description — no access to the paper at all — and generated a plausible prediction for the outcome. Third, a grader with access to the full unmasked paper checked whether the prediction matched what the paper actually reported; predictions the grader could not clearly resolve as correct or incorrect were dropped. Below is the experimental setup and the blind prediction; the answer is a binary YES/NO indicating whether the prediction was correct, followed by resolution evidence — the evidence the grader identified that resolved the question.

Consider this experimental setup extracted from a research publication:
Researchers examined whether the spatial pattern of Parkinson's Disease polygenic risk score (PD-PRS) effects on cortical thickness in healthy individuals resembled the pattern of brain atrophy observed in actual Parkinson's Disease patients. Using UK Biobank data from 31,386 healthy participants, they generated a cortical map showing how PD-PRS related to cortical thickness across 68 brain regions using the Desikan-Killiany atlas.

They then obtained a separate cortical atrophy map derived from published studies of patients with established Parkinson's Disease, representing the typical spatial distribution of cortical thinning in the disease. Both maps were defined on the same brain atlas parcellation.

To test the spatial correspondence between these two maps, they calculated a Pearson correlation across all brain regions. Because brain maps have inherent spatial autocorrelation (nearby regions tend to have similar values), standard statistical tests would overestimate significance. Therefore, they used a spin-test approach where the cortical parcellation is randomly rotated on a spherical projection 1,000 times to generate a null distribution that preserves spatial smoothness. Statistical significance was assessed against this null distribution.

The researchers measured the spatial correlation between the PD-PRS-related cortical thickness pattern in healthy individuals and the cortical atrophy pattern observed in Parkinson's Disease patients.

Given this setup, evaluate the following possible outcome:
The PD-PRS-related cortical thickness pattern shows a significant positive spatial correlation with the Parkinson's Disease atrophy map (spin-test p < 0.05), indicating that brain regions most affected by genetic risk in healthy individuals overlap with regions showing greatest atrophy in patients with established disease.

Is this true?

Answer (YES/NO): YES